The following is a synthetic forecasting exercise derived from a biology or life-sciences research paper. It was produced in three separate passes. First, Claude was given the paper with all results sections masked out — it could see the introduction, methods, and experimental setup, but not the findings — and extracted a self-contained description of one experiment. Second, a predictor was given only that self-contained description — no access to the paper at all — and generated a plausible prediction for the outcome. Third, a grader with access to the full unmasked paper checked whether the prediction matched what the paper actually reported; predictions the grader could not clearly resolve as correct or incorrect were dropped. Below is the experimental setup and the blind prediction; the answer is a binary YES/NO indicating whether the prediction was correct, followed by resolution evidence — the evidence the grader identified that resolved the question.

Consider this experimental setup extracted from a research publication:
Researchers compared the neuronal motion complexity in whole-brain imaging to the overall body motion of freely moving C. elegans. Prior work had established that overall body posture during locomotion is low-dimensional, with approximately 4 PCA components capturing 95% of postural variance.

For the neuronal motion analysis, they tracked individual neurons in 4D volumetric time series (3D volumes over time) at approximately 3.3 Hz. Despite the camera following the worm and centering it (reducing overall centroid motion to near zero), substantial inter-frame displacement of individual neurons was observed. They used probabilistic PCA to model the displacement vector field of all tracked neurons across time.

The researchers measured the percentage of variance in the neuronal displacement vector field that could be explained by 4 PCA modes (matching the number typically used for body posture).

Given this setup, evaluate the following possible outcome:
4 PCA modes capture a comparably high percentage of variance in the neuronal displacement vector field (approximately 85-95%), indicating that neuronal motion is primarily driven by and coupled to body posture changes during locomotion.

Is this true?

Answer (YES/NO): NO